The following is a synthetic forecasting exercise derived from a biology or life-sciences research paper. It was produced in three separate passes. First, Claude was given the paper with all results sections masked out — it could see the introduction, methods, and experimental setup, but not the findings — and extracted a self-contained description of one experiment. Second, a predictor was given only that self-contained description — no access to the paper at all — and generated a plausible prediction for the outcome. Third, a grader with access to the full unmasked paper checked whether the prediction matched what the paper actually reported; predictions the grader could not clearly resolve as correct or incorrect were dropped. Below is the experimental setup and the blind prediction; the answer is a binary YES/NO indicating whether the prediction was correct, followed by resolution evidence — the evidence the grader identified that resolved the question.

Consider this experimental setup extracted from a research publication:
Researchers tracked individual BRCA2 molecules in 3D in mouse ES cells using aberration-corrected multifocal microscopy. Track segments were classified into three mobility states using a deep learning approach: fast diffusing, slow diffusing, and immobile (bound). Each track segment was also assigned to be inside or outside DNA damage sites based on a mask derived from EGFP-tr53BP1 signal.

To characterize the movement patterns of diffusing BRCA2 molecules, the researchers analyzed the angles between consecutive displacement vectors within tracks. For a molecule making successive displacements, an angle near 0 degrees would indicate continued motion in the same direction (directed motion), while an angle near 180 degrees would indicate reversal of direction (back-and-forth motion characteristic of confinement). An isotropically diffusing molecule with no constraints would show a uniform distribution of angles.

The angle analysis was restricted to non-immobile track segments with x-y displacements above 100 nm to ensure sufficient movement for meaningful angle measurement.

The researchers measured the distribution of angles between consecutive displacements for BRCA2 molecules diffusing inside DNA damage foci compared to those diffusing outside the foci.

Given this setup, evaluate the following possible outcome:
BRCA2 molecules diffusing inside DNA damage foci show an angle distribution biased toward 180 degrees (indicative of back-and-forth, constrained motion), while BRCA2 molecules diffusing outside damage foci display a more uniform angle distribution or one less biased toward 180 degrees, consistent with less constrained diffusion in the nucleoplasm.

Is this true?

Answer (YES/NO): YES